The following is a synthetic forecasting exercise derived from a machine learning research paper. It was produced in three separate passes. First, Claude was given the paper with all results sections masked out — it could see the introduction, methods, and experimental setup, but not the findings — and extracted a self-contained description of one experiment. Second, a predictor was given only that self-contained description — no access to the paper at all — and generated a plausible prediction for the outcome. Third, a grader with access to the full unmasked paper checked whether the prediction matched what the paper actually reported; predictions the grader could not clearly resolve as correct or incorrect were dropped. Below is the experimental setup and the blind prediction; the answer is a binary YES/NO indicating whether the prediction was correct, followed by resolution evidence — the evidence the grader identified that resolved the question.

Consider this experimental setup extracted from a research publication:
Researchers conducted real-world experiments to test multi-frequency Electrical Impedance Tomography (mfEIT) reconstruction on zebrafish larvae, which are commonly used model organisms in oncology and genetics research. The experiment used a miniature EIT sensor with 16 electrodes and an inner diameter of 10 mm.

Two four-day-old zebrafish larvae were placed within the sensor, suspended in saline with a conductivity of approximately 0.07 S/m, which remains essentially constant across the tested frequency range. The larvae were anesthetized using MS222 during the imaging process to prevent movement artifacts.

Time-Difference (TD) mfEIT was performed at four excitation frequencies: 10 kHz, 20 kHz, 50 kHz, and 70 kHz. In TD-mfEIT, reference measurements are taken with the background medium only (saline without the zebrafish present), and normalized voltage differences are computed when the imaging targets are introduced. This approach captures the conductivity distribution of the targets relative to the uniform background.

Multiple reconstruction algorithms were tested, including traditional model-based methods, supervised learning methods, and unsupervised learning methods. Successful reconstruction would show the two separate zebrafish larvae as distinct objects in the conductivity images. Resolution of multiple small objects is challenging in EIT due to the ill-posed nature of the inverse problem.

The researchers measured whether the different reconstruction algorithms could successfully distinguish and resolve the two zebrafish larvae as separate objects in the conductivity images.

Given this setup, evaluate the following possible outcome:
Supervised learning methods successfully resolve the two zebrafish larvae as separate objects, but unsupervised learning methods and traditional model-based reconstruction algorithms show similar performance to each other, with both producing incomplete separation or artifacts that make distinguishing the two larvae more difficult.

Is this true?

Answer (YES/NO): NO